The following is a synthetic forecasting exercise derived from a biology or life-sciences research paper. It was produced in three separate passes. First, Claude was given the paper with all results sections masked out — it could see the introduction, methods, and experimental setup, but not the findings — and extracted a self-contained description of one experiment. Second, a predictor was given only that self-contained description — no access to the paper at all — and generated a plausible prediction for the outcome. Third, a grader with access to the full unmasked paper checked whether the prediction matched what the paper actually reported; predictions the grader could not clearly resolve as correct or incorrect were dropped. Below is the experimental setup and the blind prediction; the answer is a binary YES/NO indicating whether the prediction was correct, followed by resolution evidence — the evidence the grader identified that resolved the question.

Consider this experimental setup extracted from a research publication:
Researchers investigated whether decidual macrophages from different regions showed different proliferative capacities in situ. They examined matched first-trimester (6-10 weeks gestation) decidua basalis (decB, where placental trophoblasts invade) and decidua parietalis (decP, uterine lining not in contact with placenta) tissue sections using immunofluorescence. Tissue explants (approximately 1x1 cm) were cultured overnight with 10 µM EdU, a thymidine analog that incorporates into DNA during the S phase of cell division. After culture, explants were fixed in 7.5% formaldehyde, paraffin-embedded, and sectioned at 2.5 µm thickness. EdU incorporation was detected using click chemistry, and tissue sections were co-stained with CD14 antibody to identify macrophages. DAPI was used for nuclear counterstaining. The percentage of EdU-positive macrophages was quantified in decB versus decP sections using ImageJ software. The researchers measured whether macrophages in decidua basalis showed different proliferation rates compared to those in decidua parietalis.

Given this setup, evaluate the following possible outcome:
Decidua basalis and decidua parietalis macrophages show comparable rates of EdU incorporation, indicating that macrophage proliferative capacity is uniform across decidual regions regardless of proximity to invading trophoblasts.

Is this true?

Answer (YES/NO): NO